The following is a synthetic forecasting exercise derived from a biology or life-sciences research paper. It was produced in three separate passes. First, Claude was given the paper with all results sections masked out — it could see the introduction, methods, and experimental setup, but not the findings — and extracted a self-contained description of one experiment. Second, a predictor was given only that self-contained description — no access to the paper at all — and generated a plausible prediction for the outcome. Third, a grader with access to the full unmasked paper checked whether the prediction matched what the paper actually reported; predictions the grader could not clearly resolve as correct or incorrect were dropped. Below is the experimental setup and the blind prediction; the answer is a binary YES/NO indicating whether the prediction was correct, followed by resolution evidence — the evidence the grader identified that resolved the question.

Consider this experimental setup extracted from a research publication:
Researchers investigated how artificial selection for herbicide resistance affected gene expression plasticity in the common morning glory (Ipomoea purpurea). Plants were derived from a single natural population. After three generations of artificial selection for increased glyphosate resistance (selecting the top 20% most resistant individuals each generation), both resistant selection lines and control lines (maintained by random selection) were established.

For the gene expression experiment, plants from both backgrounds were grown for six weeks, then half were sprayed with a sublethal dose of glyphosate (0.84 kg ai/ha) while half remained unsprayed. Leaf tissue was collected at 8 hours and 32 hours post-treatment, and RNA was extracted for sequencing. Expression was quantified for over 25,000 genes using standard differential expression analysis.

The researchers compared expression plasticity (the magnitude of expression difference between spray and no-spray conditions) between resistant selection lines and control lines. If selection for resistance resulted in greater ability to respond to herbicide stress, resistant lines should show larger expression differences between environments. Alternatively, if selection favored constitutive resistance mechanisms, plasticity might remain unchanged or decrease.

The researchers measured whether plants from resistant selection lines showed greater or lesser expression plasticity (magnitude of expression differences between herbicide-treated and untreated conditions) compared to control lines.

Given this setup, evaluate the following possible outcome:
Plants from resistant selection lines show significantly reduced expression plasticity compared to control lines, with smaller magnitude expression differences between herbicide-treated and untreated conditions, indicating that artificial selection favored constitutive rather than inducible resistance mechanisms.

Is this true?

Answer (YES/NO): NO